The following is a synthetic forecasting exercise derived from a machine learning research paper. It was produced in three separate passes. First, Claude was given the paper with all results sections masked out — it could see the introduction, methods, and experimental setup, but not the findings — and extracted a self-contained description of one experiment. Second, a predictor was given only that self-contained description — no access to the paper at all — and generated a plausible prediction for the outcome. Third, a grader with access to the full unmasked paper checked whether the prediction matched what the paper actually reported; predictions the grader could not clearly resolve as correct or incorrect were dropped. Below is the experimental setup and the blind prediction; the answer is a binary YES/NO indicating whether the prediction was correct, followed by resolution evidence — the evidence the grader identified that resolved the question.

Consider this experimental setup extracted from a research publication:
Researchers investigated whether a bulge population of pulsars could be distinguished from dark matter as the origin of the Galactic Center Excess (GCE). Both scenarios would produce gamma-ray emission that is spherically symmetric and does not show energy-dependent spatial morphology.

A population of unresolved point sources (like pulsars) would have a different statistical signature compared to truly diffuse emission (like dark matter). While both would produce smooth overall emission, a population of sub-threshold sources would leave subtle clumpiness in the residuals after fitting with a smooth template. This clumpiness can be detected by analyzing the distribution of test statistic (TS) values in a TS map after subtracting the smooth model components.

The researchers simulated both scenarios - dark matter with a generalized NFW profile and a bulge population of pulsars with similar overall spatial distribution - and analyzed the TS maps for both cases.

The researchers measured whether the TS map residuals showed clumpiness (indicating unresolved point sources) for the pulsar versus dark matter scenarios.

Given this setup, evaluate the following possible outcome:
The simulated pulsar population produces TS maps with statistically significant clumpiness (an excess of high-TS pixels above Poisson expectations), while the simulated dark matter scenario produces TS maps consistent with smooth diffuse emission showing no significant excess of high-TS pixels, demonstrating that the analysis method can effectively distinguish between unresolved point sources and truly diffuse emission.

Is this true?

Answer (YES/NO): YES